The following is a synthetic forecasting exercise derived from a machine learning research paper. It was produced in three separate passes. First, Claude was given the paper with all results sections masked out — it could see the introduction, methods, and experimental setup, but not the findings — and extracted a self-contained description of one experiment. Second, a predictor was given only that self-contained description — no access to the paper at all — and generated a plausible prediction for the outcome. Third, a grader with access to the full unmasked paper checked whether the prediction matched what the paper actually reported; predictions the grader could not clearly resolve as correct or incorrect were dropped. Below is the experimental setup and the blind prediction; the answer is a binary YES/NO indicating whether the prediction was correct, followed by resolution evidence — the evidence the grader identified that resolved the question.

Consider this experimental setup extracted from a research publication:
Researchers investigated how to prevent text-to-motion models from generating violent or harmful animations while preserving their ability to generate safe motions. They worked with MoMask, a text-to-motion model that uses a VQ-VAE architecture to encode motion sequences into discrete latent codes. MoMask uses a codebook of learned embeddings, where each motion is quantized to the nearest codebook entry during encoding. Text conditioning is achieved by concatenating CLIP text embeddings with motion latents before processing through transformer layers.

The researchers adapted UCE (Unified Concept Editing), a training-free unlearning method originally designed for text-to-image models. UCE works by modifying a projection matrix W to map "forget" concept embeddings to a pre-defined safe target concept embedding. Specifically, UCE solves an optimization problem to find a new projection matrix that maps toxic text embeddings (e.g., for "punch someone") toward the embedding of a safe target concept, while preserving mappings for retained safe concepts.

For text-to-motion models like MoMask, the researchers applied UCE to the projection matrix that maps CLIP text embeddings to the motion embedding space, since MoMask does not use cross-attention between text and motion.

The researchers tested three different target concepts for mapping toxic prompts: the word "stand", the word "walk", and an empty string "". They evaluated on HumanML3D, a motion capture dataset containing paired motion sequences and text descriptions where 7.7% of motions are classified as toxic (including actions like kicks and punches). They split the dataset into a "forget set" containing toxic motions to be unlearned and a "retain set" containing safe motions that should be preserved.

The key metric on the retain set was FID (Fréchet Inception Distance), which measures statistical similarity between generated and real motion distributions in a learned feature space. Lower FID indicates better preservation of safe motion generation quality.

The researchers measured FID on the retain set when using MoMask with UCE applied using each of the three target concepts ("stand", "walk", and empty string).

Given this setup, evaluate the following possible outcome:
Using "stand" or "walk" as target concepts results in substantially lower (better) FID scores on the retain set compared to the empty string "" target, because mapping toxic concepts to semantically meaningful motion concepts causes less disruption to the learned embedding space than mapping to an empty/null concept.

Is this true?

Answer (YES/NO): NO